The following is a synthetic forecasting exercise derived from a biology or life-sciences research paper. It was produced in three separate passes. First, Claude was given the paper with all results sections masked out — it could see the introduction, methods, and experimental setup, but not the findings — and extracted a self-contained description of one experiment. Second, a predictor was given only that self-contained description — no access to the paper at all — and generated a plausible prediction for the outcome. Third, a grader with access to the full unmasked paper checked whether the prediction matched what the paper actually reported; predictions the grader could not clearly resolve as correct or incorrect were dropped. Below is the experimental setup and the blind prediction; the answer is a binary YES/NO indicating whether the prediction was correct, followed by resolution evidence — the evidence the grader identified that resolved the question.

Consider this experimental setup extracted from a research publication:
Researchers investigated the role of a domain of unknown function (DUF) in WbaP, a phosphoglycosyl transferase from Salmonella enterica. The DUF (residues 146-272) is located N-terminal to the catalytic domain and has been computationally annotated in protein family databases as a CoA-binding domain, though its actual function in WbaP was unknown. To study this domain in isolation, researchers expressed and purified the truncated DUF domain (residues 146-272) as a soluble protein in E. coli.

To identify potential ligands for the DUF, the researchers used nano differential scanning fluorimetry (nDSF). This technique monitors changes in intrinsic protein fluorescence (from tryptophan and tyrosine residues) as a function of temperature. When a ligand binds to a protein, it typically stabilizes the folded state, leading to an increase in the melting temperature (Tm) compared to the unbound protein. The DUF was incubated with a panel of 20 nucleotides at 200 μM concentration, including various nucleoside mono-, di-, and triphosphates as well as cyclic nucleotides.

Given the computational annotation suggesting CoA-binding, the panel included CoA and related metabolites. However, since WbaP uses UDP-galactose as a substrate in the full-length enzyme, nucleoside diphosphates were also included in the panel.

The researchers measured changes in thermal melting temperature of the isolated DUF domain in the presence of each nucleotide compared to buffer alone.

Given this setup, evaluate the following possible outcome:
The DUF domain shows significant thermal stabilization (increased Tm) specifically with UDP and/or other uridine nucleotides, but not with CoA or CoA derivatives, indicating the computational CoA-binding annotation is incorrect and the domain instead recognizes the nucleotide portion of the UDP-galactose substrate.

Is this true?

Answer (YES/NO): YES